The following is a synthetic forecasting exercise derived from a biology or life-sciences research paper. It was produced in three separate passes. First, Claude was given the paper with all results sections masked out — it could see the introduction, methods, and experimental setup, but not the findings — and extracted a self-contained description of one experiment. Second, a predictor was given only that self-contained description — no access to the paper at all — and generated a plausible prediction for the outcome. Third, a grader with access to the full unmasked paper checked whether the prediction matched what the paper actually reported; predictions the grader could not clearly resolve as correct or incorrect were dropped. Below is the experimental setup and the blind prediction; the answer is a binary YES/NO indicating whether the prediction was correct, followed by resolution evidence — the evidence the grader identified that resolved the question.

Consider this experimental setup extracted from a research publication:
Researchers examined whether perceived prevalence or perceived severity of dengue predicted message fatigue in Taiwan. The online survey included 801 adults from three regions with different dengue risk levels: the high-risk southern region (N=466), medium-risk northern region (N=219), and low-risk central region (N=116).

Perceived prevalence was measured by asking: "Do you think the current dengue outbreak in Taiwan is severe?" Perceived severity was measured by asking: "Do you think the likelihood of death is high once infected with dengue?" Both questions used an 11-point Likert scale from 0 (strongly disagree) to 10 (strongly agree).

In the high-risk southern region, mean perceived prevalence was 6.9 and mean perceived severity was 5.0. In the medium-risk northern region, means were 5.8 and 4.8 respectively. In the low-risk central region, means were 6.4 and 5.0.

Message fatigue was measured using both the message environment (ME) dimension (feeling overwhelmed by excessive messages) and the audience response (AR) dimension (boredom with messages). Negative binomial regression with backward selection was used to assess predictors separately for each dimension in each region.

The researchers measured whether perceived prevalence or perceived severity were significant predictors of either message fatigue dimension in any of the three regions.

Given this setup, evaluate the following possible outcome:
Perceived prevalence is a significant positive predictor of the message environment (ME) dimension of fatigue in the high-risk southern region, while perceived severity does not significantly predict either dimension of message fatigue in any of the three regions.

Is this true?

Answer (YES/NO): NO